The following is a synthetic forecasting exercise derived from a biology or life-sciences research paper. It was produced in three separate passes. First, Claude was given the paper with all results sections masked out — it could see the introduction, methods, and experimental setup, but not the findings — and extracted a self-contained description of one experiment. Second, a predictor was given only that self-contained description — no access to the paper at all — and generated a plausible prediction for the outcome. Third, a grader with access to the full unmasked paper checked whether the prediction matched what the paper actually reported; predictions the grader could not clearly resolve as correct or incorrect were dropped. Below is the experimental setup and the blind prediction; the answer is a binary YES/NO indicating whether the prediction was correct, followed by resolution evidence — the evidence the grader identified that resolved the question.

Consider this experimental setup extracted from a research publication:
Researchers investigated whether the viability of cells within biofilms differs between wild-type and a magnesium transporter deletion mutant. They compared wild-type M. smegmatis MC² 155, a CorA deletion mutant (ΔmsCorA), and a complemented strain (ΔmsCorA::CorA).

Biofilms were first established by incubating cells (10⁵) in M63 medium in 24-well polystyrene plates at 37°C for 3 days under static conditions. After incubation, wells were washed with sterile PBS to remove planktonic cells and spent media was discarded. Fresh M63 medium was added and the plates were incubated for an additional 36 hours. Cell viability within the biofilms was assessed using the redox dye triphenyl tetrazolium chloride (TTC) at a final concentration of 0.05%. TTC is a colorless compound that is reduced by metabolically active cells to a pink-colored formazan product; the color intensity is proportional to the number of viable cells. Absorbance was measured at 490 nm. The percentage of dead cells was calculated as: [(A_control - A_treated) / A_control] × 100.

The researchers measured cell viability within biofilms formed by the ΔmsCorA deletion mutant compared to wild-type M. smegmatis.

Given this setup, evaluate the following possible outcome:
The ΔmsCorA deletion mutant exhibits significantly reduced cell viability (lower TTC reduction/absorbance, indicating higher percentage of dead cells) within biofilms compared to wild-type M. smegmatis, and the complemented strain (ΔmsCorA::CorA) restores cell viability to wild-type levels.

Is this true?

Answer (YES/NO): YES